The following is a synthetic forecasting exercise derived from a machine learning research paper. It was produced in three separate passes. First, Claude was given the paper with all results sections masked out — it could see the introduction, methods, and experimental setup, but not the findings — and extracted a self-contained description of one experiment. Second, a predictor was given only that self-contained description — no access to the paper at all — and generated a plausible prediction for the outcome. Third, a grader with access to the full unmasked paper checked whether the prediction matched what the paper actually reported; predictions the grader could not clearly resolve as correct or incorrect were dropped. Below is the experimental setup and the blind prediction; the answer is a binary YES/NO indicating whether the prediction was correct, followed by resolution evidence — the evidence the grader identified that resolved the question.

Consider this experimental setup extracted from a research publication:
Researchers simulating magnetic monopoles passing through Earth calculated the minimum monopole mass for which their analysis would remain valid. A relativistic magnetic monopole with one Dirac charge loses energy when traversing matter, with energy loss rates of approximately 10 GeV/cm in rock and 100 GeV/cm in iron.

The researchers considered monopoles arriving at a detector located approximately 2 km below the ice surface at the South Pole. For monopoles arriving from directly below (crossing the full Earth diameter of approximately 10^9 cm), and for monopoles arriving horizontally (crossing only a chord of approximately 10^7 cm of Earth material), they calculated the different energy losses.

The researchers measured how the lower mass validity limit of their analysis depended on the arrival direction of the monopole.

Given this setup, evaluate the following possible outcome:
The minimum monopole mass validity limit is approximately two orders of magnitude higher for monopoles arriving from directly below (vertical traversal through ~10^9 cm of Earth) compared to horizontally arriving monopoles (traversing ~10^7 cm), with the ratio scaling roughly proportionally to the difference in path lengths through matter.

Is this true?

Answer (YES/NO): NO